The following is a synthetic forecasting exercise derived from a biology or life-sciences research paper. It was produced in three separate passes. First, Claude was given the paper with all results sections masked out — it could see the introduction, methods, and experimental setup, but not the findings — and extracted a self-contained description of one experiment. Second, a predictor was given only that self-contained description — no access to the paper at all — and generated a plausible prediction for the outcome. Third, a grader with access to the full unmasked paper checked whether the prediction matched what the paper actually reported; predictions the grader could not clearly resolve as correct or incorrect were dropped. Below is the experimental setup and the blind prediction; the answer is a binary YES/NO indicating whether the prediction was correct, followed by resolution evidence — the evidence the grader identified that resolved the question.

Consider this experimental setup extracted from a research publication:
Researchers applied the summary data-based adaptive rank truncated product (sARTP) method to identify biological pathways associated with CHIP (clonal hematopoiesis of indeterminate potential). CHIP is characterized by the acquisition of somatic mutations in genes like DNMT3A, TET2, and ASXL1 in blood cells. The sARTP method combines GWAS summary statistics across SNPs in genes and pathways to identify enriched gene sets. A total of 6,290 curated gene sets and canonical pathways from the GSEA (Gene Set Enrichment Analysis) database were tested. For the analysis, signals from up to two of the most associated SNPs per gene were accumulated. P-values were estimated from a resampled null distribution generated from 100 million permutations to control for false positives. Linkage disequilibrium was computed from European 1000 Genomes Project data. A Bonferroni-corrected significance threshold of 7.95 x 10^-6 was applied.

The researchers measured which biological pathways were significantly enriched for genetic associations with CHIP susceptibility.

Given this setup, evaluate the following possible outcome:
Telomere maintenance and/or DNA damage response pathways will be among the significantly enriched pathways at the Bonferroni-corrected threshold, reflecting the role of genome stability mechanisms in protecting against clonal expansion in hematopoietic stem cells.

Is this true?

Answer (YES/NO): YES